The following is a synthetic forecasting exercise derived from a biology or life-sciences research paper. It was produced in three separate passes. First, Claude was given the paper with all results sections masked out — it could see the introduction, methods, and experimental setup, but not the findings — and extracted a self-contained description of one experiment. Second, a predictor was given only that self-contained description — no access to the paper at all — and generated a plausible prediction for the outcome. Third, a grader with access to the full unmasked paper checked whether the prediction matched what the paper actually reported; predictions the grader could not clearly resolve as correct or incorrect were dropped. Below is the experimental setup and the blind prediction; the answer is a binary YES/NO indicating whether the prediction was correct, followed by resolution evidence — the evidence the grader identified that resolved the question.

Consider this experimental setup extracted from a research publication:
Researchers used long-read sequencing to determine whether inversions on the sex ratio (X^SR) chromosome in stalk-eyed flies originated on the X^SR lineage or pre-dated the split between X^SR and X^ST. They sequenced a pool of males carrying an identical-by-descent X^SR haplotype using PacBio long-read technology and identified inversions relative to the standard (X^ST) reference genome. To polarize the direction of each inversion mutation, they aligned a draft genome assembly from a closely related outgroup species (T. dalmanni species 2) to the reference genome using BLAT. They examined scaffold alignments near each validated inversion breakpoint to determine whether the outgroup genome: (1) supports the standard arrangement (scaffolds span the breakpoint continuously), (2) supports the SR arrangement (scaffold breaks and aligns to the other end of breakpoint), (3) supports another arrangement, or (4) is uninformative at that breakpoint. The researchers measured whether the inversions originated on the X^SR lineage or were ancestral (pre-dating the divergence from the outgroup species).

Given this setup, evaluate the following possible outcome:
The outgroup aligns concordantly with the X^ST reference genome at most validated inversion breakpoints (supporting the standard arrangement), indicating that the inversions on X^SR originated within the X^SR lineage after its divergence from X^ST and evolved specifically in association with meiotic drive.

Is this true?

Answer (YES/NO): YES